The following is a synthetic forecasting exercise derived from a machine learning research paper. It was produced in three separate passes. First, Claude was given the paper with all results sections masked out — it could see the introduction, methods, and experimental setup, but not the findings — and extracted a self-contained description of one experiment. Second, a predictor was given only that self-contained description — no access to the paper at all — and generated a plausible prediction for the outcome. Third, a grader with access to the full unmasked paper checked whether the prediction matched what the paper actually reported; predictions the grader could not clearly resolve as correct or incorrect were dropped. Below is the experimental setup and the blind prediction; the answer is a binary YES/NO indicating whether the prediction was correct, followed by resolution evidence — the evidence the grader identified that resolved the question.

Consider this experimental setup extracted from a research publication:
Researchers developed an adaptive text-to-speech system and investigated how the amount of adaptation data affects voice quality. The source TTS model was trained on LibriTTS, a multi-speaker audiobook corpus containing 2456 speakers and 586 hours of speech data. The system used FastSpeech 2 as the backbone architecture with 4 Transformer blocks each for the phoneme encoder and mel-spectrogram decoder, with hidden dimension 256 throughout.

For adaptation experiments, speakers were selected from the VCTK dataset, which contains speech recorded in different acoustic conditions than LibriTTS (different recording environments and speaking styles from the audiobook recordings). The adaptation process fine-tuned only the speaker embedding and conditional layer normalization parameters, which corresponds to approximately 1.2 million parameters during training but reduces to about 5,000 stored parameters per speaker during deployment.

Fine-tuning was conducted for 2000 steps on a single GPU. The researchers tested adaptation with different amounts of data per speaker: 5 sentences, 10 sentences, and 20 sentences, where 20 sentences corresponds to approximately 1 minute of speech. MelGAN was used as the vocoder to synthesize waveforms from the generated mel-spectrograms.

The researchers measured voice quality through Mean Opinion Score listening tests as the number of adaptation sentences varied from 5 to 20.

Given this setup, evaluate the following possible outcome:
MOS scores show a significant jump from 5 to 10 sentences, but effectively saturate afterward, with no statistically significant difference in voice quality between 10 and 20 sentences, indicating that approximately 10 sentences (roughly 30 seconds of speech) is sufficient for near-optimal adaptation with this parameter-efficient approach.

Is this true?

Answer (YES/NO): NO